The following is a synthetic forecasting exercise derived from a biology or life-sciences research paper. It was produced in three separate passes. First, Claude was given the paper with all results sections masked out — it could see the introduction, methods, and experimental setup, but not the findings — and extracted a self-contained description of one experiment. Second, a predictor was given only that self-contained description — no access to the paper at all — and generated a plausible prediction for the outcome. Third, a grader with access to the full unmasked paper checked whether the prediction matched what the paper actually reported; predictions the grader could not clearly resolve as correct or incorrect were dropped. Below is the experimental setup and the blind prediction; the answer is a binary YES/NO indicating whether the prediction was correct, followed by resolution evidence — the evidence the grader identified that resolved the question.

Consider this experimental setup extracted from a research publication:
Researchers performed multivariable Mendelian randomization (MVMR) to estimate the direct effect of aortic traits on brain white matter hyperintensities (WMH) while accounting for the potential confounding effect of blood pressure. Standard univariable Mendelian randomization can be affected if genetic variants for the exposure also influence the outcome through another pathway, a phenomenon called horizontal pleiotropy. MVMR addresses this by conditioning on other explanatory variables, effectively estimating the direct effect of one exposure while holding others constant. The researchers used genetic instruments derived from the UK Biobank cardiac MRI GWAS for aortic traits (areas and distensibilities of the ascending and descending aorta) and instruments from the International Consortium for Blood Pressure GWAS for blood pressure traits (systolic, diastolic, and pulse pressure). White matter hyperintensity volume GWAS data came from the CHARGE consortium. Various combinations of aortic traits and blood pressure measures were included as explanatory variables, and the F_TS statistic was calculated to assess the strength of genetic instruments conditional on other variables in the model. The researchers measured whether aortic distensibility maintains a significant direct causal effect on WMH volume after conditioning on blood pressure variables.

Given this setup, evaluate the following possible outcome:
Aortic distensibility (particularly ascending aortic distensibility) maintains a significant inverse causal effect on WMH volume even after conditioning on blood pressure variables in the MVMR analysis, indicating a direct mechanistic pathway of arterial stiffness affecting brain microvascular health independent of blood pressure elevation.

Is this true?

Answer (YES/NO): YES